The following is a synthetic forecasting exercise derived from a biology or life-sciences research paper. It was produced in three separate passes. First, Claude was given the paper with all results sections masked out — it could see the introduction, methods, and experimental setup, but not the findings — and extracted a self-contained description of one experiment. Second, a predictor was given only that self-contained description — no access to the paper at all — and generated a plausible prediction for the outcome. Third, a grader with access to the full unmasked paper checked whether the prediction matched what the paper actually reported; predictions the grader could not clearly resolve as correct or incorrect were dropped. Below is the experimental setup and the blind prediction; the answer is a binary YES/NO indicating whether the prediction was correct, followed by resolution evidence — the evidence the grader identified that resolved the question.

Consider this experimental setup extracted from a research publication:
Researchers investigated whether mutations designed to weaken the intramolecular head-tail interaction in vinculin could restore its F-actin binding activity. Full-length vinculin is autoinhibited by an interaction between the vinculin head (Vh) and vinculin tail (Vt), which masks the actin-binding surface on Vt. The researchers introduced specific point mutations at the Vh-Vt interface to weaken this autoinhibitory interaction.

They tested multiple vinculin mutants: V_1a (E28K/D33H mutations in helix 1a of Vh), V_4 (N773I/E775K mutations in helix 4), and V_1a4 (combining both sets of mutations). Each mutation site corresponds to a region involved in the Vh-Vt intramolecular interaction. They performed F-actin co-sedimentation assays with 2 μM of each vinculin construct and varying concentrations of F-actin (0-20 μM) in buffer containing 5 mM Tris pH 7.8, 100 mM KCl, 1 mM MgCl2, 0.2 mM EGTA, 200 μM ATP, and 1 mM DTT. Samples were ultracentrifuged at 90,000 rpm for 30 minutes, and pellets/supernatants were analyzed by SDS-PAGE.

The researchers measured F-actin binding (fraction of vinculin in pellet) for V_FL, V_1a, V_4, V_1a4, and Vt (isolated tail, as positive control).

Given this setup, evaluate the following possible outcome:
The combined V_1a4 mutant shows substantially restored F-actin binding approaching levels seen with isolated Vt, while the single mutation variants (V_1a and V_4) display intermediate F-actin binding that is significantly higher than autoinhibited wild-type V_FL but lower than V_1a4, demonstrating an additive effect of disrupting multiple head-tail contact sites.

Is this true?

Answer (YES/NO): NO